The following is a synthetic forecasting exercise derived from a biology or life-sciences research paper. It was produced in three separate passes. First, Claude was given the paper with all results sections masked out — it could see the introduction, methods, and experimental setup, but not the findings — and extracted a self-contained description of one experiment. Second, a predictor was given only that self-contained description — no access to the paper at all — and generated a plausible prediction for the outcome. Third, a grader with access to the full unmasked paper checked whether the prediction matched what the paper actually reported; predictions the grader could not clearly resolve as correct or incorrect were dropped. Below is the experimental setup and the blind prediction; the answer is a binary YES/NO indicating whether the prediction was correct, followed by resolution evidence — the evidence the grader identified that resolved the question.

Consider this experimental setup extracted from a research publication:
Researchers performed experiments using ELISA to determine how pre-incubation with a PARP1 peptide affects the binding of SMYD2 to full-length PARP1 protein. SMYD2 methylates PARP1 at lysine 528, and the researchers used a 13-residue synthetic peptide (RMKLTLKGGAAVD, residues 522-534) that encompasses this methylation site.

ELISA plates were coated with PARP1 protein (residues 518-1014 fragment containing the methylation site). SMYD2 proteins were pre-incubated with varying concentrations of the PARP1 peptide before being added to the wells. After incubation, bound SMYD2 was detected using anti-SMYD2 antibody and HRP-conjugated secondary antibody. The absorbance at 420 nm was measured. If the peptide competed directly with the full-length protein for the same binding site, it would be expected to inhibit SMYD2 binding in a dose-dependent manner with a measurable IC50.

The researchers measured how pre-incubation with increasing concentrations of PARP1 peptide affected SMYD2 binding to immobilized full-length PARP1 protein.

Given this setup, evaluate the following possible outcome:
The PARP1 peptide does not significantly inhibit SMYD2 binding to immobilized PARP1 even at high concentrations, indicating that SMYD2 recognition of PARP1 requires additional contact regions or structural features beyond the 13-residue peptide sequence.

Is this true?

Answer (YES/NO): YES